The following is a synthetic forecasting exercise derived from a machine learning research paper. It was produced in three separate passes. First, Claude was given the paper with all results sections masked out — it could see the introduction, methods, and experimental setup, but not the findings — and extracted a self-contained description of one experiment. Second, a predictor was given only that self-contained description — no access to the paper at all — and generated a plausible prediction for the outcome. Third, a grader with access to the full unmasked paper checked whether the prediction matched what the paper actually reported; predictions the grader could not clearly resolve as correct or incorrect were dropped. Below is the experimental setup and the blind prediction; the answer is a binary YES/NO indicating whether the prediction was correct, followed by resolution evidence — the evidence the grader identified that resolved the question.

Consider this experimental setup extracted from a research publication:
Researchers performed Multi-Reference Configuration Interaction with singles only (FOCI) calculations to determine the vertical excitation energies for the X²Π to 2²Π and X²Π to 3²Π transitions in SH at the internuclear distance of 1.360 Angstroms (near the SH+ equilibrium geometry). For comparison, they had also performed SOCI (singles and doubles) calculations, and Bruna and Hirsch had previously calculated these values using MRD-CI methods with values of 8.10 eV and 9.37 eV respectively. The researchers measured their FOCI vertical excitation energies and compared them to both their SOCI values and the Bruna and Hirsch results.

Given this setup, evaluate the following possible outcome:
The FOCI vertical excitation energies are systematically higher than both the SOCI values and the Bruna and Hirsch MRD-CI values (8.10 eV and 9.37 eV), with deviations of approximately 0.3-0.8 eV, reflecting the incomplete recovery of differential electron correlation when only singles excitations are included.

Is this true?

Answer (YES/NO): NO